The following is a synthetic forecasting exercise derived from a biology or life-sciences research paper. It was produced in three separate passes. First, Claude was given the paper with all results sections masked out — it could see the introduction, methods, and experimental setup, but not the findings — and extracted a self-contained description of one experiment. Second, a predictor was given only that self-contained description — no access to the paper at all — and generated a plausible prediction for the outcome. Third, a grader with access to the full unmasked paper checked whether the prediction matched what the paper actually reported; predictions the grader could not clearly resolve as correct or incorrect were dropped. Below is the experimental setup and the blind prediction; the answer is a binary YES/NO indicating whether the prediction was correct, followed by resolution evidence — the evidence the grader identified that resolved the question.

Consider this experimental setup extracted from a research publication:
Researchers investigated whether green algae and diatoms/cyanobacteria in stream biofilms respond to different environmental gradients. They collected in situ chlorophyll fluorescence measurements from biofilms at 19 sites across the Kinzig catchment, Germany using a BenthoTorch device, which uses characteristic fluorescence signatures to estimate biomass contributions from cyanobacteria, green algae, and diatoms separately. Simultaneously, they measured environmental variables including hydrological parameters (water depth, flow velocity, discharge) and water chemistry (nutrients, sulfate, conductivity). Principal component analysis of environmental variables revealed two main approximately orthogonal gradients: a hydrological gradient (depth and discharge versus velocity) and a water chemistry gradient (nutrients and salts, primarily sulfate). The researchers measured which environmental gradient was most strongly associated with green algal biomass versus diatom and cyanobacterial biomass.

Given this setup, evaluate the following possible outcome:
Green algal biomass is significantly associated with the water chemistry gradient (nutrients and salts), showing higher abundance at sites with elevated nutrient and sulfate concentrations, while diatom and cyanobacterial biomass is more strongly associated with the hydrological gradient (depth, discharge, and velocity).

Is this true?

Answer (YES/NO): NO